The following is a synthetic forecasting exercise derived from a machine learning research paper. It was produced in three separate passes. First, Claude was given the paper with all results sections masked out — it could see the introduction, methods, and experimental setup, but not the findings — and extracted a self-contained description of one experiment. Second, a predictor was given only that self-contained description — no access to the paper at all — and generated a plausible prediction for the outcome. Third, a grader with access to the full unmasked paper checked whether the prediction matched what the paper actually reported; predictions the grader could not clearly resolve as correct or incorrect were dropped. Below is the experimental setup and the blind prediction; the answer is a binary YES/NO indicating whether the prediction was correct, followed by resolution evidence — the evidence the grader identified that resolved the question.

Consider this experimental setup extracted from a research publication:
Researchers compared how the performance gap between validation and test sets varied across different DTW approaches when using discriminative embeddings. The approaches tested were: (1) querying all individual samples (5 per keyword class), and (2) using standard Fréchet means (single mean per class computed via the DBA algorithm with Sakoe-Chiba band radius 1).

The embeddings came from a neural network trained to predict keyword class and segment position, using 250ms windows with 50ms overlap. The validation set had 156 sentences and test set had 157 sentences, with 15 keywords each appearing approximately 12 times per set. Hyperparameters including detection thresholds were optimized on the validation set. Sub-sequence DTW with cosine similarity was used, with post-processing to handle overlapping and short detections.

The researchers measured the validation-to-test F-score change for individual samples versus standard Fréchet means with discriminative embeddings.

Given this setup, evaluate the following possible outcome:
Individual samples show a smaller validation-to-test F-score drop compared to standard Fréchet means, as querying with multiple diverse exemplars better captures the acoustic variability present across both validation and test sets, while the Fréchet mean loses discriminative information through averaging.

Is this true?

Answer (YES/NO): YES